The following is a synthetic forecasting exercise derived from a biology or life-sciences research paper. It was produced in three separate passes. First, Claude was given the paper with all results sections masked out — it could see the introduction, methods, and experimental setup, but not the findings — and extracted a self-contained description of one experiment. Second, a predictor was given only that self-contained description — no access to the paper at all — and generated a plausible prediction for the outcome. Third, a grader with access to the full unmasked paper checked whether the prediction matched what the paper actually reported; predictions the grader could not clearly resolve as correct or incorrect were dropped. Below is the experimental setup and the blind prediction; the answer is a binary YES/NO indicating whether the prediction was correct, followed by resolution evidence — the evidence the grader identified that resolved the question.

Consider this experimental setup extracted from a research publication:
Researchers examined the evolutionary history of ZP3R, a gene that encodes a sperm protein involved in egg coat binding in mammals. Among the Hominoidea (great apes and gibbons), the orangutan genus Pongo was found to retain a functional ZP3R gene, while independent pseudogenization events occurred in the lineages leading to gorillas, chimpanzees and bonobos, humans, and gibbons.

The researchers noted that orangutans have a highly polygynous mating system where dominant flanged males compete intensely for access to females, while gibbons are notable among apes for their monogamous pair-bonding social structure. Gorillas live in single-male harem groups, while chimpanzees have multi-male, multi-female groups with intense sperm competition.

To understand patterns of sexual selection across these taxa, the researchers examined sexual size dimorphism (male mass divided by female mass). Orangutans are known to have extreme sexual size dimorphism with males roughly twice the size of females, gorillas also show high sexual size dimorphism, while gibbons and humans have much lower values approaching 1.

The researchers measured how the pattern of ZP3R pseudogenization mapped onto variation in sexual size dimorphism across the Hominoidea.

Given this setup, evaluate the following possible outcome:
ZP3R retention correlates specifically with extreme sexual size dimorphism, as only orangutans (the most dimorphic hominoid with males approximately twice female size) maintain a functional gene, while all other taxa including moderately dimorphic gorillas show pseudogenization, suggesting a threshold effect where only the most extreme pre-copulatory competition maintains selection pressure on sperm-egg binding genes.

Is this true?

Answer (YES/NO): NO